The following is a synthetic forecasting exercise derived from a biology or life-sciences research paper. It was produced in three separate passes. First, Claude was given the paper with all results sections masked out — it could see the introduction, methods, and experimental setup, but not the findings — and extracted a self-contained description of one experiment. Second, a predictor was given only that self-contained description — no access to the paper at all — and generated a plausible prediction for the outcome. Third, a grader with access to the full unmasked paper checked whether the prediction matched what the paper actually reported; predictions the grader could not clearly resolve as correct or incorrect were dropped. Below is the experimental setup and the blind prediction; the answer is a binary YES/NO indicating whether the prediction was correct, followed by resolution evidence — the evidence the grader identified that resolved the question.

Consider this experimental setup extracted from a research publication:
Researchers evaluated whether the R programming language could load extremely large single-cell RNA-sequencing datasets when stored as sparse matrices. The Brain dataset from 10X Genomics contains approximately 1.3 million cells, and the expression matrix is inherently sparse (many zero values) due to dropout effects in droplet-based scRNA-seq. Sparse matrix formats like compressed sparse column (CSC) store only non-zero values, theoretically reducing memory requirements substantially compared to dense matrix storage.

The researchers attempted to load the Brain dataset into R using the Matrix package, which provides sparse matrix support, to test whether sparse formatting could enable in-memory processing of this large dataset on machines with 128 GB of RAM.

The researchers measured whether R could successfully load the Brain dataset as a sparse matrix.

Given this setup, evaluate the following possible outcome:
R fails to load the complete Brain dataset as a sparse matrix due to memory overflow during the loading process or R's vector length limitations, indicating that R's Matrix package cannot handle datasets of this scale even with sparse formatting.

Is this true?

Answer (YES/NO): YES